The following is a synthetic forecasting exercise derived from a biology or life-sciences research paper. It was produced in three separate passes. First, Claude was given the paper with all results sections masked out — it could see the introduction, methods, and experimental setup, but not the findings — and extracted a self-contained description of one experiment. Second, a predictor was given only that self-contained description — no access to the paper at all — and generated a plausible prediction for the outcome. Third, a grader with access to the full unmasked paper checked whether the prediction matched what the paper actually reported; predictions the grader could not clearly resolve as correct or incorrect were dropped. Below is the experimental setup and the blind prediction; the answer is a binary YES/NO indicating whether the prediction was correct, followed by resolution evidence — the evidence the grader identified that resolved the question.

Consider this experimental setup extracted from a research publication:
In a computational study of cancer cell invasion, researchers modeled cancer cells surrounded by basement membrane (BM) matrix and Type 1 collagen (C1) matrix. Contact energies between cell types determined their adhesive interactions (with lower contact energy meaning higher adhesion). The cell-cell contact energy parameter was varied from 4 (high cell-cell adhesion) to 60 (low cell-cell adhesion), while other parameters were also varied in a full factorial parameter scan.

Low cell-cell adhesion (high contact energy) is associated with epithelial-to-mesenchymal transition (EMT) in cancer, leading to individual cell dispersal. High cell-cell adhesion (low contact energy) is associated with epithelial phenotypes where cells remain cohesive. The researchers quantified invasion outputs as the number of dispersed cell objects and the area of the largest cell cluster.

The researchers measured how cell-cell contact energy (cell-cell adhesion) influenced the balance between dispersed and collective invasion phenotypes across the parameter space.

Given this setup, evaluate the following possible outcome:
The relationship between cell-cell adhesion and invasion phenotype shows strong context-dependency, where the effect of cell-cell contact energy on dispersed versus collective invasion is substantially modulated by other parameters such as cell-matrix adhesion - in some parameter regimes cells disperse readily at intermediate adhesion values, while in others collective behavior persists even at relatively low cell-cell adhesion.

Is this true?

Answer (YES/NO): YES